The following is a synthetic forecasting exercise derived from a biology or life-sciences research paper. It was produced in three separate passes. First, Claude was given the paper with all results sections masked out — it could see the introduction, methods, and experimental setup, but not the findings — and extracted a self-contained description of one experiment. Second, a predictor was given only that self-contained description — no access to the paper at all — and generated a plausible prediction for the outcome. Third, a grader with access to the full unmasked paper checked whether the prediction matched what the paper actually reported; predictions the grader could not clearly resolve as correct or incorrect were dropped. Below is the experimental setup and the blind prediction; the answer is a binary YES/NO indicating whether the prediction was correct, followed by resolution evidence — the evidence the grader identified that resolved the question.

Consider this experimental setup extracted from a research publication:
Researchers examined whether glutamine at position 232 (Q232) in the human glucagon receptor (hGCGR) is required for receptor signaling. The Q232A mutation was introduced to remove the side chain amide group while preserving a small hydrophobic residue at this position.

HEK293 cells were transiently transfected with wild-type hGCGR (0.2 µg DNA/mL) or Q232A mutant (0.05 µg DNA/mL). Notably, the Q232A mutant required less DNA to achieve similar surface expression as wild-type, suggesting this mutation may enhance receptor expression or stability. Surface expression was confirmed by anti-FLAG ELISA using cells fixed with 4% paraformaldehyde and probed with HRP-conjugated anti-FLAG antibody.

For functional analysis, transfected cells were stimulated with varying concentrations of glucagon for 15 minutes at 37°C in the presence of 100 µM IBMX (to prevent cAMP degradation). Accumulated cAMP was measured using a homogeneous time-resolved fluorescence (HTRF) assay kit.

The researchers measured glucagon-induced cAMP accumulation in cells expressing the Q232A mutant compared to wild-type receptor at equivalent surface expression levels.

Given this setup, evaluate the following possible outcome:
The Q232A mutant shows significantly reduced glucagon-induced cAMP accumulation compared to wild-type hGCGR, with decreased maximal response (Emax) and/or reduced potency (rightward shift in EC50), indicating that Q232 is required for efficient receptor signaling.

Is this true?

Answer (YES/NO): YES